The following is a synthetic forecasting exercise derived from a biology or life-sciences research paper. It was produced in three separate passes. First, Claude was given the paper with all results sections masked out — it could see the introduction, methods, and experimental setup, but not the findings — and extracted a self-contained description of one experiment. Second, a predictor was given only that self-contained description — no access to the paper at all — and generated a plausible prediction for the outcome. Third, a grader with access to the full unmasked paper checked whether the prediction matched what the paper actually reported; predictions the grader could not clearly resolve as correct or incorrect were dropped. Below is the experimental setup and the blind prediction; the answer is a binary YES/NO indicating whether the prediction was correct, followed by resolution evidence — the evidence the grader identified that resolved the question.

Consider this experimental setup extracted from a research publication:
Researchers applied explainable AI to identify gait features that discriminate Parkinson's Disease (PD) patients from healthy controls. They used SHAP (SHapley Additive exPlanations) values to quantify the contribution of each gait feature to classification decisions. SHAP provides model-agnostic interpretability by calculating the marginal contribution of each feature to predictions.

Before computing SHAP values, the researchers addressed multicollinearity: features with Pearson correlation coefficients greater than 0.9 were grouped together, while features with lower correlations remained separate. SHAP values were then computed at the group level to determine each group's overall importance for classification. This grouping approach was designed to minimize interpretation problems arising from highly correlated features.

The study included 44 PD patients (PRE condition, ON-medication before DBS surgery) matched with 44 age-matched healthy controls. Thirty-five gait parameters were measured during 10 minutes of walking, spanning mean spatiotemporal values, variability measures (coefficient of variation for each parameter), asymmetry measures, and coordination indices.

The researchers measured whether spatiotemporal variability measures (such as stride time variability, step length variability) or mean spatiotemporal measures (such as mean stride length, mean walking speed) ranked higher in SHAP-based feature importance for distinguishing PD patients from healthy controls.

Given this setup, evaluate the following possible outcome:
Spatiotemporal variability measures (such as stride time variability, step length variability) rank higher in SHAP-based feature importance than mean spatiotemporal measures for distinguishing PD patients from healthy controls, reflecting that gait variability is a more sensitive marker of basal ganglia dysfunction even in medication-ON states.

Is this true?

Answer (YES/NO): YES